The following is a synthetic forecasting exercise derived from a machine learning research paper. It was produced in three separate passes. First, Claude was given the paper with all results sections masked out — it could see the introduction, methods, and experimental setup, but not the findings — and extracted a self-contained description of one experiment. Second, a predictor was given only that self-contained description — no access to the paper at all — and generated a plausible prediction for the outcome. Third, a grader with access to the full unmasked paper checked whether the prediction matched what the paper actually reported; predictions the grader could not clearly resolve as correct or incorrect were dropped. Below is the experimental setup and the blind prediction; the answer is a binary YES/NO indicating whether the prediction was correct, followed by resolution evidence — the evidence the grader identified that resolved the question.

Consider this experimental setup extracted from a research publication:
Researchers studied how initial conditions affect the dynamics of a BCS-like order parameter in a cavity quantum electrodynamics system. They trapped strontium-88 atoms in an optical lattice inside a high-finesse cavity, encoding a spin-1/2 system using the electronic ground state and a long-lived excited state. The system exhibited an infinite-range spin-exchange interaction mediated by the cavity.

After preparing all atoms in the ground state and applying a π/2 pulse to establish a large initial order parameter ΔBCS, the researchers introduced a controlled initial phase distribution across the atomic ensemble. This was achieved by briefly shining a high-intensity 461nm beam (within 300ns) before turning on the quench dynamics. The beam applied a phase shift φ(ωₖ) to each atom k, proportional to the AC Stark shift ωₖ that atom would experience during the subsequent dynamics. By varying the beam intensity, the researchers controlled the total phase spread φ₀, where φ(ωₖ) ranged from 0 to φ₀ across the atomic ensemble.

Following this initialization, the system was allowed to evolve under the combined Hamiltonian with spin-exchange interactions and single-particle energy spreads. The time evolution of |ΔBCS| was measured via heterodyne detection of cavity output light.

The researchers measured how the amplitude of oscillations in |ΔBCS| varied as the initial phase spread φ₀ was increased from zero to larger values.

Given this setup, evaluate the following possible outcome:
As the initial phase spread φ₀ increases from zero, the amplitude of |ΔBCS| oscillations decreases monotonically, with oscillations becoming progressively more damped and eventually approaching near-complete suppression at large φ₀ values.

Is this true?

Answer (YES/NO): NO